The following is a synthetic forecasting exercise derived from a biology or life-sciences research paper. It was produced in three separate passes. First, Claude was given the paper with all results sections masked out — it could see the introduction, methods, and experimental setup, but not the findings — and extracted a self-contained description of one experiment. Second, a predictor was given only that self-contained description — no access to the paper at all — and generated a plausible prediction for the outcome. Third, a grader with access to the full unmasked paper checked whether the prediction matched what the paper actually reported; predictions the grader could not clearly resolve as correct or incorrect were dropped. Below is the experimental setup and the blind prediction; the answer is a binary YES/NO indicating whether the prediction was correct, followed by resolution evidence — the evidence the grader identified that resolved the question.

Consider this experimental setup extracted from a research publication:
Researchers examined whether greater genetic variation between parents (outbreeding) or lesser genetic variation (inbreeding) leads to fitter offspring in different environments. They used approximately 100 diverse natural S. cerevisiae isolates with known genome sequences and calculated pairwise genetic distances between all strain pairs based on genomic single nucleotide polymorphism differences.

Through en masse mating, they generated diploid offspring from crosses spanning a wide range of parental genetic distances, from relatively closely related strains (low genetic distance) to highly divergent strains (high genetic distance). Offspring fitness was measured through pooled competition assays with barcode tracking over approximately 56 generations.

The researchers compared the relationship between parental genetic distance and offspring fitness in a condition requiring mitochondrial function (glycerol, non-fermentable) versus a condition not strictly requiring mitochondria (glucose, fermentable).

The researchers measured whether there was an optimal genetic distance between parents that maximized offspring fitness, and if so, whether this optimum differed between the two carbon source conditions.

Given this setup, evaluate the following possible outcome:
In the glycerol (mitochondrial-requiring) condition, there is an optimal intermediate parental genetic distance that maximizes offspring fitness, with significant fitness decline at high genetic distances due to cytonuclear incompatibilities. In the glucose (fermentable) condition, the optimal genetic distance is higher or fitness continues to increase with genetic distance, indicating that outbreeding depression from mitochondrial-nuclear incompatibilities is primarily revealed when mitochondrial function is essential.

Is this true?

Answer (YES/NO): NO